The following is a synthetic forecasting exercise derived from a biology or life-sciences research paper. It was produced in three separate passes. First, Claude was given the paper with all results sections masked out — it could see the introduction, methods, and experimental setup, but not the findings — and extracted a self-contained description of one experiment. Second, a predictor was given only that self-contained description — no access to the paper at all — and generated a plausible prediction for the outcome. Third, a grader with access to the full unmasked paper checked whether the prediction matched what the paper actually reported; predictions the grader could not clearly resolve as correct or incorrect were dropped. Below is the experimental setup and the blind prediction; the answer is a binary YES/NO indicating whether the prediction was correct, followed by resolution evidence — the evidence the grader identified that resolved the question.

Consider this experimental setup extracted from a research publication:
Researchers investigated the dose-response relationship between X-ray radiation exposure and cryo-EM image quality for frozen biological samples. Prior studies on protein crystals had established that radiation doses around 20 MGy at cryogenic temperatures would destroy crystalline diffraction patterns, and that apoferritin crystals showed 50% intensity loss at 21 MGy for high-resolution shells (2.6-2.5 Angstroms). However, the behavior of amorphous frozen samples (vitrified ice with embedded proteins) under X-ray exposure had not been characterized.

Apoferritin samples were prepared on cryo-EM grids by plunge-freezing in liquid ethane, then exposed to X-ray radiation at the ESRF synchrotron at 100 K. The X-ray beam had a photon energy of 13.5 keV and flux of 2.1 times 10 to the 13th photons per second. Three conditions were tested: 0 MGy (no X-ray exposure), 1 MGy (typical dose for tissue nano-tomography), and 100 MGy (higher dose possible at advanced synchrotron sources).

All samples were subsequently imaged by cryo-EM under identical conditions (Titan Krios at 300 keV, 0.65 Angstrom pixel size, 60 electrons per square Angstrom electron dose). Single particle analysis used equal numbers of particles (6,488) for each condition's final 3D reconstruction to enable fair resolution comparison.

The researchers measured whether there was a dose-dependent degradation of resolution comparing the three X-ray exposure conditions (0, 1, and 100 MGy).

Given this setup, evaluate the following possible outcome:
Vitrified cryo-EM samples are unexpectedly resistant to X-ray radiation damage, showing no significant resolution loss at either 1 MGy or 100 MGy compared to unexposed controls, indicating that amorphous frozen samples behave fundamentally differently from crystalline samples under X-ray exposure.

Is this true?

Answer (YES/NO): NO